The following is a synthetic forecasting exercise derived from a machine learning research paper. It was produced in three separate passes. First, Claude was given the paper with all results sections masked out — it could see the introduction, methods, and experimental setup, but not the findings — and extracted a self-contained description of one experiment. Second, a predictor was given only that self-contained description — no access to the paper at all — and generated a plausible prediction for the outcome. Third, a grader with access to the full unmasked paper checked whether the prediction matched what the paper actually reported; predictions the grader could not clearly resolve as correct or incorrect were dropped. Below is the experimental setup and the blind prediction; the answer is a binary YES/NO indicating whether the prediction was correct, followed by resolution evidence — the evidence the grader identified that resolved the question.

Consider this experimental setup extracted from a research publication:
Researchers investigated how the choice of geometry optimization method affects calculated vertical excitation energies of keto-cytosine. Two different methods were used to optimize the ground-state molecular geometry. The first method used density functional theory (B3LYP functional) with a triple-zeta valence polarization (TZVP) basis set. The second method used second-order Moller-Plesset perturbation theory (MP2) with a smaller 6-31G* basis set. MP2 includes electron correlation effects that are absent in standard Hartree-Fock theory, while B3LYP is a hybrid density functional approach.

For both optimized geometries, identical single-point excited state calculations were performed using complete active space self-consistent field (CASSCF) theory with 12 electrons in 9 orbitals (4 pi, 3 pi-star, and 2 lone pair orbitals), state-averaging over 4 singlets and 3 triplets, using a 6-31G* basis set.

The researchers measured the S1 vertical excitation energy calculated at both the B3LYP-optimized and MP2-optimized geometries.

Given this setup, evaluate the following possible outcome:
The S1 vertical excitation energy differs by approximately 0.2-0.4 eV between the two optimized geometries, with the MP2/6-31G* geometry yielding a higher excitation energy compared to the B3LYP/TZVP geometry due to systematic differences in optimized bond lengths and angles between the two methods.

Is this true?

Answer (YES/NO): NO